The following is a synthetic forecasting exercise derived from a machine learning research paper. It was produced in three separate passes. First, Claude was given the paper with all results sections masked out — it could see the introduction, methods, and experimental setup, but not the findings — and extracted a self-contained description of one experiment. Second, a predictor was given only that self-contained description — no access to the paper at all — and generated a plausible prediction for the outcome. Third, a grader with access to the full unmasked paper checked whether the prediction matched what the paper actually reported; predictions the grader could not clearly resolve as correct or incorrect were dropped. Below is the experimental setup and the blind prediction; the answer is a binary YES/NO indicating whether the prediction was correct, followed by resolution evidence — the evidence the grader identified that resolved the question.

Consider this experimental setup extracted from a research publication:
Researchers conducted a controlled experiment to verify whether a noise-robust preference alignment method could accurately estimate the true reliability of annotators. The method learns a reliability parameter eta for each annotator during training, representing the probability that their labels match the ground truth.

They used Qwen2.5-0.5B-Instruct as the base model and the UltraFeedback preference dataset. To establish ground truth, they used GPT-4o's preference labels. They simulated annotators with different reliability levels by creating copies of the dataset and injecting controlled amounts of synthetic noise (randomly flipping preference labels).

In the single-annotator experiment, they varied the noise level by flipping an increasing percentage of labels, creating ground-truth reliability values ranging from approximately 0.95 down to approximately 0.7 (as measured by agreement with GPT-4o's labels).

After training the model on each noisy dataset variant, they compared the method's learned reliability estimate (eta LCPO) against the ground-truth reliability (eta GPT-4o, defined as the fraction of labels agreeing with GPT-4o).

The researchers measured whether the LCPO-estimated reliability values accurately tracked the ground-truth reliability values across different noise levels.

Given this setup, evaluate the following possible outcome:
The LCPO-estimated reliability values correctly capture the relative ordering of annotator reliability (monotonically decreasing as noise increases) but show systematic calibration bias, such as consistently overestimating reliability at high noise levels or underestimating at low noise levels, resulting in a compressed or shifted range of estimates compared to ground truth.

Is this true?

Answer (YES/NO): NO